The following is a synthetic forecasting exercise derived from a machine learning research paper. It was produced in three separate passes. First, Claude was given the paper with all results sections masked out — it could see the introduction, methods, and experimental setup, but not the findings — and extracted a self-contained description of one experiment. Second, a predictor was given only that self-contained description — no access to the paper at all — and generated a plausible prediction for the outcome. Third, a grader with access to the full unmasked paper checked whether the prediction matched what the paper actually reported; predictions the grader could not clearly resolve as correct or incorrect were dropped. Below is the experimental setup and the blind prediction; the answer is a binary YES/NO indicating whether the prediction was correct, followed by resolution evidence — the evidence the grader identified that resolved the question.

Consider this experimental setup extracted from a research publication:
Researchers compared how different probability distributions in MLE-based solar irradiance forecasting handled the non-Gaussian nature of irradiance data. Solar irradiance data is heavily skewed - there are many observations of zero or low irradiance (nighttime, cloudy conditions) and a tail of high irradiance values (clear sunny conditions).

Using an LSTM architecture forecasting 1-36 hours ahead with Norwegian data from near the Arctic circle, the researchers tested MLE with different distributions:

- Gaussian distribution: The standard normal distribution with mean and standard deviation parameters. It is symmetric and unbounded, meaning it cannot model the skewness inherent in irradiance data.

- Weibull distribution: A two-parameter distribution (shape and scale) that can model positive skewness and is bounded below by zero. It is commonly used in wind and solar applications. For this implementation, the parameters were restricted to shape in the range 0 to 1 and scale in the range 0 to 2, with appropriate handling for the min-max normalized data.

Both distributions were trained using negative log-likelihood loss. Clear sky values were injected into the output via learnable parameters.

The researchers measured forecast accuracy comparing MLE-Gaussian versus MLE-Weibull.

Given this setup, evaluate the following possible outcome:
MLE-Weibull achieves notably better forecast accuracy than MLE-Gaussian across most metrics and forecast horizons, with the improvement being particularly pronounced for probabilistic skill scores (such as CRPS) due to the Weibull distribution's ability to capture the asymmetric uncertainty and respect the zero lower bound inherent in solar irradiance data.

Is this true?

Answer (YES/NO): NO